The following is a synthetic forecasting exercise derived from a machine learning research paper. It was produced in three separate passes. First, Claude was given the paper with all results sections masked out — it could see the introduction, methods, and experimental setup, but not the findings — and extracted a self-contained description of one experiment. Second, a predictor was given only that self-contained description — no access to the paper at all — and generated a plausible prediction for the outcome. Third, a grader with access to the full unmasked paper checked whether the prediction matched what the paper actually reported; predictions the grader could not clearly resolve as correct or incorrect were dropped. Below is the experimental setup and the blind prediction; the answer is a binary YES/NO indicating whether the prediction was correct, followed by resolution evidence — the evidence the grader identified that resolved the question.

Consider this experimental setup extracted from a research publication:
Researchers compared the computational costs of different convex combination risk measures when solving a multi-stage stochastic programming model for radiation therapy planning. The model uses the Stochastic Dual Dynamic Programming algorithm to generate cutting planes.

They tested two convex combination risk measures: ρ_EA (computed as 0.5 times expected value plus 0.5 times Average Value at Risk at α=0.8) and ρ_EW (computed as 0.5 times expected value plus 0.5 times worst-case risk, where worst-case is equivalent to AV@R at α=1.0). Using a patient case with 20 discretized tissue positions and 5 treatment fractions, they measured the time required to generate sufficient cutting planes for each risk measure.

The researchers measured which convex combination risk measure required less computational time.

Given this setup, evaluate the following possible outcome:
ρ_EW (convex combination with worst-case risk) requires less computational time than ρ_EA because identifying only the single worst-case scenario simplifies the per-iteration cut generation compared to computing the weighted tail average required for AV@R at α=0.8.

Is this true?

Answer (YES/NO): YES